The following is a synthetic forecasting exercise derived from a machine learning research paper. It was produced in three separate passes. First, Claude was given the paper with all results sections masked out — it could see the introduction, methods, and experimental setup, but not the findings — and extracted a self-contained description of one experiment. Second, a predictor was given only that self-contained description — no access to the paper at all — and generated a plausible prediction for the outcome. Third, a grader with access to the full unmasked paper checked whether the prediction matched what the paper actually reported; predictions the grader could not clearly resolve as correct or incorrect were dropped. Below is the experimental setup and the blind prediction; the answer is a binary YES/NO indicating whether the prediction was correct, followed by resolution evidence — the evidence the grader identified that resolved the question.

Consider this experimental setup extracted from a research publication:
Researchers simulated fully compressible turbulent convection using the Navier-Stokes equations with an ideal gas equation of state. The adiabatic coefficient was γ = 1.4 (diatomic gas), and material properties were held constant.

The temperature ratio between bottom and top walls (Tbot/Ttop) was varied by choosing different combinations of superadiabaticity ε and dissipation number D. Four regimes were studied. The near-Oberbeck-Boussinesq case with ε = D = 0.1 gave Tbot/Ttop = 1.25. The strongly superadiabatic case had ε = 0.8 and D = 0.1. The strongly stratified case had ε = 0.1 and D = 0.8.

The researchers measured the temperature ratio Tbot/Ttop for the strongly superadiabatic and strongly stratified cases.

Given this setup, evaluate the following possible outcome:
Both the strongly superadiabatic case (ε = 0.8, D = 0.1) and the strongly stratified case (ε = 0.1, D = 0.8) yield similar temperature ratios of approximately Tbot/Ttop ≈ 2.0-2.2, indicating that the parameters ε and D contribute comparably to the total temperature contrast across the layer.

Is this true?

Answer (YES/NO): NO